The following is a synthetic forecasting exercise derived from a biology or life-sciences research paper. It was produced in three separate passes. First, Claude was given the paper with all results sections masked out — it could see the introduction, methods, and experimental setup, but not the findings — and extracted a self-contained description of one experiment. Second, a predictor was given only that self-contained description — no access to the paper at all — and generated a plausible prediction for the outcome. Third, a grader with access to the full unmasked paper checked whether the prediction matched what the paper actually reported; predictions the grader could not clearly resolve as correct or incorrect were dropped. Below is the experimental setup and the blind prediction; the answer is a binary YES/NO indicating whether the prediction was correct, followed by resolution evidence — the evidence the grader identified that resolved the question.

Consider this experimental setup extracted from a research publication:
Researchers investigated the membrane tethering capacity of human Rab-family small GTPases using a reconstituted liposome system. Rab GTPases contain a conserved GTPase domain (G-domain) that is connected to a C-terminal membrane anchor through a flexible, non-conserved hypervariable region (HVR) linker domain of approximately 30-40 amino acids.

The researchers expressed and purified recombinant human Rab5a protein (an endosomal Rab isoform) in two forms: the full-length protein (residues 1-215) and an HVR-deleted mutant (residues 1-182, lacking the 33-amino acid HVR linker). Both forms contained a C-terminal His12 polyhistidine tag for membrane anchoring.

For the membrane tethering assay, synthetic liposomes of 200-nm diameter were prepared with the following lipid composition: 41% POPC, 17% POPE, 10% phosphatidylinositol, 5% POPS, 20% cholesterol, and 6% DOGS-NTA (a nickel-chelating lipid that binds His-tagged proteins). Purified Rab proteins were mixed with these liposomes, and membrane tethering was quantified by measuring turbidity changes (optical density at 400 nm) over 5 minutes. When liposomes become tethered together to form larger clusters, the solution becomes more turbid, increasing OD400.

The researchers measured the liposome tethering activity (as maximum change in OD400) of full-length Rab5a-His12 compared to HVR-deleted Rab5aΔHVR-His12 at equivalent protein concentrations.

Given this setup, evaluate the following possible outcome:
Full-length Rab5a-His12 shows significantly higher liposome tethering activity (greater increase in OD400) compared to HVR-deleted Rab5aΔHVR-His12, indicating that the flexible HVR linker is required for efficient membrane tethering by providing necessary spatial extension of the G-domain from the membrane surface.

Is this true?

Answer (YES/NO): NO